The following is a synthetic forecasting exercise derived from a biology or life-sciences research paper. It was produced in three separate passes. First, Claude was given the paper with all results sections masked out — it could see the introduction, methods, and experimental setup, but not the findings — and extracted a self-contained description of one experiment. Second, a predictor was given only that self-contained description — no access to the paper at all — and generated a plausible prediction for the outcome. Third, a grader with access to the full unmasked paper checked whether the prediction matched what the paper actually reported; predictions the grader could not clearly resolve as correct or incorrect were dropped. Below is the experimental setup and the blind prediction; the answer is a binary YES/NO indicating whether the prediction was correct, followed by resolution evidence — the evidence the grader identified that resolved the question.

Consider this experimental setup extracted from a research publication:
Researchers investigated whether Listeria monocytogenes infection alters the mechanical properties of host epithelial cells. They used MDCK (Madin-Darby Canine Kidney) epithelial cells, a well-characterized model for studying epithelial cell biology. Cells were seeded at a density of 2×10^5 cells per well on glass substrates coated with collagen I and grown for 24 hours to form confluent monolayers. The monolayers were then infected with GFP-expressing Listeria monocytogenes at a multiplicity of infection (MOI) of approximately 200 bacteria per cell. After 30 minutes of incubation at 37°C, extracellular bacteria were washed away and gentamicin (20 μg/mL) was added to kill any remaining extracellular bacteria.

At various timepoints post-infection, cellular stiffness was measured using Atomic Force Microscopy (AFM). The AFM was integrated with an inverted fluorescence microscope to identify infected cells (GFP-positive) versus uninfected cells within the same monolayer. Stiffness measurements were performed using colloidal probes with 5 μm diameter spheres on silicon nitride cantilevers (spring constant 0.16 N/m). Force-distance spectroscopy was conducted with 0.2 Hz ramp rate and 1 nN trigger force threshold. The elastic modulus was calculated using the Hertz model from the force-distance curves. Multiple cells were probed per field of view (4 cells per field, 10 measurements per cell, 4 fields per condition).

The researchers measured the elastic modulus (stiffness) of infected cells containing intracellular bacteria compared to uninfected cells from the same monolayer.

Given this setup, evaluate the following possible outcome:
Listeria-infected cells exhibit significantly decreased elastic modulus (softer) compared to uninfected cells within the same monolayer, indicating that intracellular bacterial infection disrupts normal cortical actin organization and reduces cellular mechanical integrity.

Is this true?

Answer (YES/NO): YES